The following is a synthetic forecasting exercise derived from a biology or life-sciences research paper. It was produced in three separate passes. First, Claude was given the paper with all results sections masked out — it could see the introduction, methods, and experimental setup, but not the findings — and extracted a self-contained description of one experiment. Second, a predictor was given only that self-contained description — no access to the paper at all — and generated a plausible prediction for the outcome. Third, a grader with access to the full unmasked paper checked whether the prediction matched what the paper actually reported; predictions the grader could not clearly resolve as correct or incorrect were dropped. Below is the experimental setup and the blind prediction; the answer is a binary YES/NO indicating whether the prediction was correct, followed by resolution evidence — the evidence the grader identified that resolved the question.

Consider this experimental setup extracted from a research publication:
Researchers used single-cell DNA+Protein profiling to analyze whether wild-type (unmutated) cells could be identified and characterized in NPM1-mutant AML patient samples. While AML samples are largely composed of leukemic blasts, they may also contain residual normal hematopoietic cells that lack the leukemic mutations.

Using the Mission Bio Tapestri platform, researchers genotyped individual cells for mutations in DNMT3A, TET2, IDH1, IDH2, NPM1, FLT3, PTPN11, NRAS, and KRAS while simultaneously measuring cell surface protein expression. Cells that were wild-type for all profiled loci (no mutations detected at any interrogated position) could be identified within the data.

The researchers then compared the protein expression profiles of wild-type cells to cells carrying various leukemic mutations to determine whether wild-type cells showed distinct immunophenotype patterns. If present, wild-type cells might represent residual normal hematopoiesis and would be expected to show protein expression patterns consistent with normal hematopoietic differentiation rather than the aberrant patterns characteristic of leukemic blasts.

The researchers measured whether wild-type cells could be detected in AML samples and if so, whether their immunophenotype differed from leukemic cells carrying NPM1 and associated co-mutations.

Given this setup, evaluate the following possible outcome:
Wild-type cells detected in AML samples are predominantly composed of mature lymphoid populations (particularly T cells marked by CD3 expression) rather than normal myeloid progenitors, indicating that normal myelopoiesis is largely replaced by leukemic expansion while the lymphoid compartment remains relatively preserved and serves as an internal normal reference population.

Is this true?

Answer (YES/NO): YES